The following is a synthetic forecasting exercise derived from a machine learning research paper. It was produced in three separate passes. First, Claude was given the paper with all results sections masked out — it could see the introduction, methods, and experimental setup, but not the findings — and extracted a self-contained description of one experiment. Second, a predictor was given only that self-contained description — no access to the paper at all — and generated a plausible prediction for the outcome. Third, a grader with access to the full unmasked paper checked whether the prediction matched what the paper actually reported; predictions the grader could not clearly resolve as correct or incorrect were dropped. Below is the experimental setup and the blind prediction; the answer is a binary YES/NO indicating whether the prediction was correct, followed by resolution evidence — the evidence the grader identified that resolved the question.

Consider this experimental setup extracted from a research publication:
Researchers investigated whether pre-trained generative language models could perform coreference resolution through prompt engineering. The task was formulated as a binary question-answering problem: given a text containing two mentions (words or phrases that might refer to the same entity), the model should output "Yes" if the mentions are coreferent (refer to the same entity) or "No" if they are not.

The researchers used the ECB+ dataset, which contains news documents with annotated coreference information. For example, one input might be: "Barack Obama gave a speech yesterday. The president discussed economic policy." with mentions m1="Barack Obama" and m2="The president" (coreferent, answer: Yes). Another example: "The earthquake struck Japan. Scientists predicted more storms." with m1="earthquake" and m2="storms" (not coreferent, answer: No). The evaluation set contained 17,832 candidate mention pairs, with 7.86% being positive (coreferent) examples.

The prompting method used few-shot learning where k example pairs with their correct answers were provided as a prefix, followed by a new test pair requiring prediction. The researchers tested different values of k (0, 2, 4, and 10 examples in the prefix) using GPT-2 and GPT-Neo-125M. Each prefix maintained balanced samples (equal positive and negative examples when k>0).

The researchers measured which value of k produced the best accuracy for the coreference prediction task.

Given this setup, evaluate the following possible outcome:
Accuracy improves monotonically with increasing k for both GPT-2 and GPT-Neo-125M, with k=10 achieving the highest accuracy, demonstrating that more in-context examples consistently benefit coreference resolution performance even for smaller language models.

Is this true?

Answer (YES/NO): NO